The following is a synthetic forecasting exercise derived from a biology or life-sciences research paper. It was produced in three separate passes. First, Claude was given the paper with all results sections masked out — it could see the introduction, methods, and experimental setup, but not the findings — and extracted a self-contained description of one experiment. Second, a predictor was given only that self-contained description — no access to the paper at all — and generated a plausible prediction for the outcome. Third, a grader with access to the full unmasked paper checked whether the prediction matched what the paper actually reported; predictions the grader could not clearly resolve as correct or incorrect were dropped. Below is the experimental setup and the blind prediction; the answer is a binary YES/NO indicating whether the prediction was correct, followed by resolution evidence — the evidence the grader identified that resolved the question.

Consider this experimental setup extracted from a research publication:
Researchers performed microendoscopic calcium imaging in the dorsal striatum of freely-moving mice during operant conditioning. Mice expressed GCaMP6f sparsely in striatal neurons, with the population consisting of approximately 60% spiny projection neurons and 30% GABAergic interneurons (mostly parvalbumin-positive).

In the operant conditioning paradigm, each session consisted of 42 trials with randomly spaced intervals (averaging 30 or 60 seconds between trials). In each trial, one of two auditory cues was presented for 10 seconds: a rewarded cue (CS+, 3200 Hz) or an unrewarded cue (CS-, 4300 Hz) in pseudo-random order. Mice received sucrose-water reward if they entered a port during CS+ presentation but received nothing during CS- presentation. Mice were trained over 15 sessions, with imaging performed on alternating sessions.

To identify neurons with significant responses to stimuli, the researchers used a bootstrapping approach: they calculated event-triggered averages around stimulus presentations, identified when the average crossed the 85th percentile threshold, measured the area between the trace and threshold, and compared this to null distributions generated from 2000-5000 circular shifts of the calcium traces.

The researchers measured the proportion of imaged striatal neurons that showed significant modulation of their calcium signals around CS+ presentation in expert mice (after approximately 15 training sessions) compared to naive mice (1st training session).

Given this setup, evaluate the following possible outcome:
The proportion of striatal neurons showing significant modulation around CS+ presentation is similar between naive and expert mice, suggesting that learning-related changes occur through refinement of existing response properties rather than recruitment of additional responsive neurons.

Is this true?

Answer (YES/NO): NO